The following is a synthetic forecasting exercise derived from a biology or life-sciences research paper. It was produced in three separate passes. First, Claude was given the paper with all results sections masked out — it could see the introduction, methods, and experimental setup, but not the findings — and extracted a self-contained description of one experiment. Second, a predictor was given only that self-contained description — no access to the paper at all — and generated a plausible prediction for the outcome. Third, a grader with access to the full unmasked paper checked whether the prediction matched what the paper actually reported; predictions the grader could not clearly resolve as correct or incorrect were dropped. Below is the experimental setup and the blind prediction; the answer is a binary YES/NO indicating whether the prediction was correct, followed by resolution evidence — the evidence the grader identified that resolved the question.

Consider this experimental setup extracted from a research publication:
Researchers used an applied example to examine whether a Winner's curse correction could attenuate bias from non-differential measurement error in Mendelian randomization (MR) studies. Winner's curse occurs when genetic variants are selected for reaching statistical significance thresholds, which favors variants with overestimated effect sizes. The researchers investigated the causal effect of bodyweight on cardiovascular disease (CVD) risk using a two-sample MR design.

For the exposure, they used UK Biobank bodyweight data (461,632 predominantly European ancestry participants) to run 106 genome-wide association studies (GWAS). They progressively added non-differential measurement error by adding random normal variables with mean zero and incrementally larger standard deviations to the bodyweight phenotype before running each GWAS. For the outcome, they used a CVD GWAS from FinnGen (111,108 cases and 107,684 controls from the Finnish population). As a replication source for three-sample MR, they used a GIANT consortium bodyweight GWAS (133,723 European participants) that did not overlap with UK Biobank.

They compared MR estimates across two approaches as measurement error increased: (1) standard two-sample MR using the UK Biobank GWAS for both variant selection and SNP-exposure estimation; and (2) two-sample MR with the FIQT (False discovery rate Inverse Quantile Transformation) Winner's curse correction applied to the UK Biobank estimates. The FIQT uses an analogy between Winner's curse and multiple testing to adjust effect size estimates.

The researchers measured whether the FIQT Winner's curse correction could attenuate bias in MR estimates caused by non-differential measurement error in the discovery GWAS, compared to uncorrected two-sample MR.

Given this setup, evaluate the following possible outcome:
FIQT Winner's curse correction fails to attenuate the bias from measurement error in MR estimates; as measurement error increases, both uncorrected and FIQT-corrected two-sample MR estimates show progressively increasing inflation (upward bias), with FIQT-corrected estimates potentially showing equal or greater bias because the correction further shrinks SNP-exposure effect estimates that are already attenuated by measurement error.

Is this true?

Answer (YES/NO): NO